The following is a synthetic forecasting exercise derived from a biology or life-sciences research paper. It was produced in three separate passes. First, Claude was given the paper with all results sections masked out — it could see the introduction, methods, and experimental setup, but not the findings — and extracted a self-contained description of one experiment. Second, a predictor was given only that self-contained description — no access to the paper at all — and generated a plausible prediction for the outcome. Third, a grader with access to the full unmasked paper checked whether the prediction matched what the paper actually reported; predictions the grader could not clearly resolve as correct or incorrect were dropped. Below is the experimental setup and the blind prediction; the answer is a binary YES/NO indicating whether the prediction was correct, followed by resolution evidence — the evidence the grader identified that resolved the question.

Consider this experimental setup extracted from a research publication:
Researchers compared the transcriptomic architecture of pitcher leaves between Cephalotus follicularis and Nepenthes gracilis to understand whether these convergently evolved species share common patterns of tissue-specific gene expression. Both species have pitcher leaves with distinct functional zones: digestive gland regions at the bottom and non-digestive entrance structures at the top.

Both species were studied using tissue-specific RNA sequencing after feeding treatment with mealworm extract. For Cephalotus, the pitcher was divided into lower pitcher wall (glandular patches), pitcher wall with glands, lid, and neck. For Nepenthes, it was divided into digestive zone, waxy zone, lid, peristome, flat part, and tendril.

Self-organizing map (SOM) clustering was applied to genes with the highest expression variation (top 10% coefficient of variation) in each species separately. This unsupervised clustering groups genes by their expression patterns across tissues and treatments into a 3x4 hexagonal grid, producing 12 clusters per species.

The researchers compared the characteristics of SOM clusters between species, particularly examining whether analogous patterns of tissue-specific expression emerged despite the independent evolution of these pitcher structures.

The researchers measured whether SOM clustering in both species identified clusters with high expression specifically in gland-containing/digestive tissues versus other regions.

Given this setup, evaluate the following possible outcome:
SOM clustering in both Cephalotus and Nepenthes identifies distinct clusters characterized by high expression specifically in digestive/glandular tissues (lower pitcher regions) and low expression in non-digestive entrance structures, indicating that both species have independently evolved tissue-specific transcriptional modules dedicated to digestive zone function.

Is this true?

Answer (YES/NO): YES